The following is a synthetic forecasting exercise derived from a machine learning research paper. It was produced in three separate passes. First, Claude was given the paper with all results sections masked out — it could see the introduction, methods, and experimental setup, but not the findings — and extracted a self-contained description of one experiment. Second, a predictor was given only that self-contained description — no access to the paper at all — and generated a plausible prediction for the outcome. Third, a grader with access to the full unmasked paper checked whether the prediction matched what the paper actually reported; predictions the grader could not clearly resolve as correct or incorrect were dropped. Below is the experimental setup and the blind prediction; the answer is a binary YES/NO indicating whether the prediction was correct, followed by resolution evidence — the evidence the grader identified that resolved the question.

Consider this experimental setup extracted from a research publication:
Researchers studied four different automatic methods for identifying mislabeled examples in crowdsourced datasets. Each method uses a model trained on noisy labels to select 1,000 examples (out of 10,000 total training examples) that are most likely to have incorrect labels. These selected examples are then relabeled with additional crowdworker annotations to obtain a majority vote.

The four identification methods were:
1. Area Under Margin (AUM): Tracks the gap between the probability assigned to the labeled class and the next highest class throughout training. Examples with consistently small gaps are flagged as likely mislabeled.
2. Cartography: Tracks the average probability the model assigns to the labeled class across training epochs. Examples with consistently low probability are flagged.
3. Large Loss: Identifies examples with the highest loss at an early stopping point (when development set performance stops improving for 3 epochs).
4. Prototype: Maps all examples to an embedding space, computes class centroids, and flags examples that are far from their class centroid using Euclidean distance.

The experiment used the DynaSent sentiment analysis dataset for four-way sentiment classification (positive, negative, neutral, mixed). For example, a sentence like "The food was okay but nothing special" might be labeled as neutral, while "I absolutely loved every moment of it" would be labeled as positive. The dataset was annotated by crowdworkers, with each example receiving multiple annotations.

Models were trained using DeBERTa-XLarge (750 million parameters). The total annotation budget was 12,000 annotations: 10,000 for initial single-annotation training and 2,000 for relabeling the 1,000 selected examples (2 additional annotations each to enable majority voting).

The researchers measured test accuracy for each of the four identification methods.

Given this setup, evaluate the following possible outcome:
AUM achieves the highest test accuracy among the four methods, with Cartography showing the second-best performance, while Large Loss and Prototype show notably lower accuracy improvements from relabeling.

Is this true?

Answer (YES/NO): NO